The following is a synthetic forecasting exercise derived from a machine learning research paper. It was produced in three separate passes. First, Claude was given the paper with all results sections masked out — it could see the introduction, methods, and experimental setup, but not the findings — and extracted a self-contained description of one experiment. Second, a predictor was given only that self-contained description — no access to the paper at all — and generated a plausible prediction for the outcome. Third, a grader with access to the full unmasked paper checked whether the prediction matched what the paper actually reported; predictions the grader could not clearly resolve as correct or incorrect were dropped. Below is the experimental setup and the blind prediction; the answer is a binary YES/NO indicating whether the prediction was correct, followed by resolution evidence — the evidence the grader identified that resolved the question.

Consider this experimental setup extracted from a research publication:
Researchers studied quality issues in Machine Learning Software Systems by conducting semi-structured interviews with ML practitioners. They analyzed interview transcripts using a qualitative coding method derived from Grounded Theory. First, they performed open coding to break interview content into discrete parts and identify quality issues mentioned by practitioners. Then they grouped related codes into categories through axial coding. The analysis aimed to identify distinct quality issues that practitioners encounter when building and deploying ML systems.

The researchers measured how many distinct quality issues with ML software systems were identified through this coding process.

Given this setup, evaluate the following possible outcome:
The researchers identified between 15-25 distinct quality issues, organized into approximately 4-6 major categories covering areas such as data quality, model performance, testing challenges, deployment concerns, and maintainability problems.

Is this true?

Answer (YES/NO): NO